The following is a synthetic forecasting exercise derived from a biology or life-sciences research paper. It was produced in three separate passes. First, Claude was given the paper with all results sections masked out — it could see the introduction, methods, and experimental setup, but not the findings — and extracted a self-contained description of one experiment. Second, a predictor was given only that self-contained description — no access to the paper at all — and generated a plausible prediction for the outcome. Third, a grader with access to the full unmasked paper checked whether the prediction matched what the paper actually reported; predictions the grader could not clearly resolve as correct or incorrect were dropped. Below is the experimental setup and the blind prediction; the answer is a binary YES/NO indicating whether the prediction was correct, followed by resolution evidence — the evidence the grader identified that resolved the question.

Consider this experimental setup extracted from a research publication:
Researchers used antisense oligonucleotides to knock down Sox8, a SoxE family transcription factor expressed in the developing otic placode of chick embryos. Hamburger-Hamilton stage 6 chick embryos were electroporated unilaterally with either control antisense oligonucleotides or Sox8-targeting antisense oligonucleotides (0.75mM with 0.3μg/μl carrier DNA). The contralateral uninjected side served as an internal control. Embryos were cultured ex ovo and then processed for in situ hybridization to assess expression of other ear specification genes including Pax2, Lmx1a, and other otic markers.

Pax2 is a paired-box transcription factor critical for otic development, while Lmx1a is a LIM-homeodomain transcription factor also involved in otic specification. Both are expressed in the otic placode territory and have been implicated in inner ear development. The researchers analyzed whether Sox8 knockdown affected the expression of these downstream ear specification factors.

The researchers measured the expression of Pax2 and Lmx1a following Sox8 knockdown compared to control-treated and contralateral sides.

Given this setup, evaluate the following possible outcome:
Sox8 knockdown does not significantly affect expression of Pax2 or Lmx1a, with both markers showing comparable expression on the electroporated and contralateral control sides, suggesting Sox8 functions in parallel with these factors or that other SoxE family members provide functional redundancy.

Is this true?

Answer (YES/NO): NO